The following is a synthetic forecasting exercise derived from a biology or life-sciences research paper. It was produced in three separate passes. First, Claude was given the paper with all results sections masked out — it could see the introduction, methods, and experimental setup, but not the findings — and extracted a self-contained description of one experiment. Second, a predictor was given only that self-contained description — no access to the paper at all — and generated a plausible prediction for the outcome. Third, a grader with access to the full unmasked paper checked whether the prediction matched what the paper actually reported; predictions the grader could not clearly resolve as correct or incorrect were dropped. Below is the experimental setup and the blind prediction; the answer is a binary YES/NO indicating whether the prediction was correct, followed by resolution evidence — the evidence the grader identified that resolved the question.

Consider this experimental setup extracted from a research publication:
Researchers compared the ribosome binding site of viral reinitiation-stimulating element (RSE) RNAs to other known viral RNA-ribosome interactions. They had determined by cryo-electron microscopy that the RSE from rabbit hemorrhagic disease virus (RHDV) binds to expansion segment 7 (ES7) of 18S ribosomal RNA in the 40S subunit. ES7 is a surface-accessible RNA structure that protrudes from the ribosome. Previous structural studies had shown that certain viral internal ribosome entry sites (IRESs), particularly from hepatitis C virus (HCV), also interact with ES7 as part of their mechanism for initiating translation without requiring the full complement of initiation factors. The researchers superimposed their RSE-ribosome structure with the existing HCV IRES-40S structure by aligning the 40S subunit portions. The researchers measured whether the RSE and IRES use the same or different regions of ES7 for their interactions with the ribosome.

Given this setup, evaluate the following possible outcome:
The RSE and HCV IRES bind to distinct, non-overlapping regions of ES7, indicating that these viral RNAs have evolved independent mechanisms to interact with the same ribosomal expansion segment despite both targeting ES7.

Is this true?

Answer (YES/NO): NO